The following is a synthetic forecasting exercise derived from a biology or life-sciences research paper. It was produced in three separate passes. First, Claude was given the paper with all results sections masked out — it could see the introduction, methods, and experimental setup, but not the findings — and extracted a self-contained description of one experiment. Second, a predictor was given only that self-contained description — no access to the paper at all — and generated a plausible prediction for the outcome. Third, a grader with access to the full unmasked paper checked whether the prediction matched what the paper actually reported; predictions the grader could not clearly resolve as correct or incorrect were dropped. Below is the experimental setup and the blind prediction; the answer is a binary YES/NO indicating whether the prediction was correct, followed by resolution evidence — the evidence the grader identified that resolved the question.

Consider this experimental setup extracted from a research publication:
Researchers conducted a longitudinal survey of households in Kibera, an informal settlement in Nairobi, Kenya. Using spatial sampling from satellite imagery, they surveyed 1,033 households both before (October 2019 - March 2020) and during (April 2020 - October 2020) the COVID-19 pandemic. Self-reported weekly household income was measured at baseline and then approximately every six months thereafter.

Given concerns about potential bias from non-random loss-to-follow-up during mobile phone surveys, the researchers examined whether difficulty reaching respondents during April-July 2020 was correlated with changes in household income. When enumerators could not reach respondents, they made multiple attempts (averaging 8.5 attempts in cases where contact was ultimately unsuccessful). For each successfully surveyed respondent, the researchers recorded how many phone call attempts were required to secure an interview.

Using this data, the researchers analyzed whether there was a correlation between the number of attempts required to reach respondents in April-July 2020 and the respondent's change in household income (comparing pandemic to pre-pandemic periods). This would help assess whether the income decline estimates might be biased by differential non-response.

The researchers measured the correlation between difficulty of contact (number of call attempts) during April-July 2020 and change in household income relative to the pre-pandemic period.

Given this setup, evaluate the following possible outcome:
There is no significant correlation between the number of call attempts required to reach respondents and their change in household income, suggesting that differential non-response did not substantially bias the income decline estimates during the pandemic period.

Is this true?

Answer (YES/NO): YES